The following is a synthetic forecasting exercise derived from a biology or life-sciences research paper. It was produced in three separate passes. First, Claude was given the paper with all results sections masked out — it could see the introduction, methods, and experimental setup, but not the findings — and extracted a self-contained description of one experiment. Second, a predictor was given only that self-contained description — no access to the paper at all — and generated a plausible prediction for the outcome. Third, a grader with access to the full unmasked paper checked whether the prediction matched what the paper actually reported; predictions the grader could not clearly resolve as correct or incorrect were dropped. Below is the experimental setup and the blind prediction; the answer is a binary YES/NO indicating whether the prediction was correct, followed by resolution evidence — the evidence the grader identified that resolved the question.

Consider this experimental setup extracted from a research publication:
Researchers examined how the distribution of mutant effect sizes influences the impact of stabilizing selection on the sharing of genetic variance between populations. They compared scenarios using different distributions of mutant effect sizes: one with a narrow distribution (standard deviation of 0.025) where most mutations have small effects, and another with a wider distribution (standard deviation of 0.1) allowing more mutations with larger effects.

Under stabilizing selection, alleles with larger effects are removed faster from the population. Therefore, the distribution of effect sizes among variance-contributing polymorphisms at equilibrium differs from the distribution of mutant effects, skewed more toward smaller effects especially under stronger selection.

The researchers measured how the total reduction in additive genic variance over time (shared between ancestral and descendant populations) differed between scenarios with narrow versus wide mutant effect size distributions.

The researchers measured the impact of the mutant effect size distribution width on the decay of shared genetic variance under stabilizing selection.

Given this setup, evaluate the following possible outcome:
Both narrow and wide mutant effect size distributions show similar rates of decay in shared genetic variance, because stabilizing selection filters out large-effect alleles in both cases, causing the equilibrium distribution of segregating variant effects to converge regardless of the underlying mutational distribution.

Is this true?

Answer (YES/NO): NO